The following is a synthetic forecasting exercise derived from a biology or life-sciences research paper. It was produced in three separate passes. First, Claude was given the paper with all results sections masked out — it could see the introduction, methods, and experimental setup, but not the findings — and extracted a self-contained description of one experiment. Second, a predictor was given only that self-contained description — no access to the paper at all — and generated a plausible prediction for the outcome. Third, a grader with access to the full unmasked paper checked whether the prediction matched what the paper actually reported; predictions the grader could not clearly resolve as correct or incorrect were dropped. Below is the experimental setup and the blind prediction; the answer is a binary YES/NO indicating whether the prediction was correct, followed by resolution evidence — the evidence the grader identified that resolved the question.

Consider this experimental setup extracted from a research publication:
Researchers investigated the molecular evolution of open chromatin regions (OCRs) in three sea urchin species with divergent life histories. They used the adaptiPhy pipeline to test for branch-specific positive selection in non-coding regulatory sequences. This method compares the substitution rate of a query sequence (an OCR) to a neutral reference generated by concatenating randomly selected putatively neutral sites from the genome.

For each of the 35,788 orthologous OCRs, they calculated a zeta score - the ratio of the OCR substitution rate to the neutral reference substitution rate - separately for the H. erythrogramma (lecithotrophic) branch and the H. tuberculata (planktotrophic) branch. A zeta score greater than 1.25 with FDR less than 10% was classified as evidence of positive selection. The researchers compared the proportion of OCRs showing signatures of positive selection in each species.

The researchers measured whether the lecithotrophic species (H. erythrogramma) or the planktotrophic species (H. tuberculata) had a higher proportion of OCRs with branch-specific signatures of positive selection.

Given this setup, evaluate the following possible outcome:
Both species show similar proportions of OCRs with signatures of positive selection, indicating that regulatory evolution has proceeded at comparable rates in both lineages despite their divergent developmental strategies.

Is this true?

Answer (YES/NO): NO